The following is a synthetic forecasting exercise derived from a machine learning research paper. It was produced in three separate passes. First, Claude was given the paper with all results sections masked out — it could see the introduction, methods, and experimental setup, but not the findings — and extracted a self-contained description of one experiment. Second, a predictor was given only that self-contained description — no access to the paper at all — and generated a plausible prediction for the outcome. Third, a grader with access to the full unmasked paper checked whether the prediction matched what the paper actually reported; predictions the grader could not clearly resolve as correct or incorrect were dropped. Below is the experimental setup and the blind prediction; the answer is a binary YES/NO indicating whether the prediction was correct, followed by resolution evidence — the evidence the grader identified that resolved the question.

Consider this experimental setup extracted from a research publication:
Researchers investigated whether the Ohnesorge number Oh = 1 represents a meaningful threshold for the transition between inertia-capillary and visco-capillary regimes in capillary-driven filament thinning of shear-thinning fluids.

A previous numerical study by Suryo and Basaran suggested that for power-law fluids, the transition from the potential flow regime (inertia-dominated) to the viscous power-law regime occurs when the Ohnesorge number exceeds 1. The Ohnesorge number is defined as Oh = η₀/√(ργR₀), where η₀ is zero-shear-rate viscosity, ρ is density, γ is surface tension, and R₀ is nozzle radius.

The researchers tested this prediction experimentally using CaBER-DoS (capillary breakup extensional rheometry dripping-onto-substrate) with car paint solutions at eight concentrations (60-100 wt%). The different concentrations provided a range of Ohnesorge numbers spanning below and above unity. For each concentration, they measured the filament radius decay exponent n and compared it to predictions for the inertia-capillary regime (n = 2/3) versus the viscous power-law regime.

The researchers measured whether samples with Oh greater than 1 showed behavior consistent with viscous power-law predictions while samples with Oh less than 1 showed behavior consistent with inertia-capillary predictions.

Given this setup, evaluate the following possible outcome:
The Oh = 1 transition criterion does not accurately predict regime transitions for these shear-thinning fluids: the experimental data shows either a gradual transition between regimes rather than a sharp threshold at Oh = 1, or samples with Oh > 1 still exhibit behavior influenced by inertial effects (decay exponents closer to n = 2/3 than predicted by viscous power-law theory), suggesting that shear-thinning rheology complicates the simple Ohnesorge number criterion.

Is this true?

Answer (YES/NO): NO